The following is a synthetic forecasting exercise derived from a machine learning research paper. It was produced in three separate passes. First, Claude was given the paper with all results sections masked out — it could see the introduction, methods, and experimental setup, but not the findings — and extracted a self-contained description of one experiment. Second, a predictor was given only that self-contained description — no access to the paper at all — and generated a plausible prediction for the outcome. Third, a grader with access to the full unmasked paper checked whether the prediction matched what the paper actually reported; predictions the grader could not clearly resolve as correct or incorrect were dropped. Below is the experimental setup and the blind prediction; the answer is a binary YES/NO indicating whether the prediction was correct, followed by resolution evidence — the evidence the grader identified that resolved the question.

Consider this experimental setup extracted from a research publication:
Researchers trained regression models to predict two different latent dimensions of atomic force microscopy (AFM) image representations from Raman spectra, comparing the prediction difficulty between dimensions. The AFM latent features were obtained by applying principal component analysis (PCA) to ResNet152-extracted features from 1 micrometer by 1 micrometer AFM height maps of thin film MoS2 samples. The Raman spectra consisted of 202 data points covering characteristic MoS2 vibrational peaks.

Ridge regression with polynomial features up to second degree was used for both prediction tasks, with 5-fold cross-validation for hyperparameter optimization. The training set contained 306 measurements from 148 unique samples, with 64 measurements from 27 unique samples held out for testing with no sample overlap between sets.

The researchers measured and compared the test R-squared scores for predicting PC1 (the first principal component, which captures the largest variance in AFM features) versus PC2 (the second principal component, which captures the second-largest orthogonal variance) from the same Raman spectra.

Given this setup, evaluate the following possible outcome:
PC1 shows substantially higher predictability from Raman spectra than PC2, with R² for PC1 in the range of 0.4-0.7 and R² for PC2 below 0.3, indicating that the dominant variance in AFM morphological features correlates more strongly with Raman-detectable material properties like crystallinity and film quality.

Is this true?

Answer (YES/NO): NO